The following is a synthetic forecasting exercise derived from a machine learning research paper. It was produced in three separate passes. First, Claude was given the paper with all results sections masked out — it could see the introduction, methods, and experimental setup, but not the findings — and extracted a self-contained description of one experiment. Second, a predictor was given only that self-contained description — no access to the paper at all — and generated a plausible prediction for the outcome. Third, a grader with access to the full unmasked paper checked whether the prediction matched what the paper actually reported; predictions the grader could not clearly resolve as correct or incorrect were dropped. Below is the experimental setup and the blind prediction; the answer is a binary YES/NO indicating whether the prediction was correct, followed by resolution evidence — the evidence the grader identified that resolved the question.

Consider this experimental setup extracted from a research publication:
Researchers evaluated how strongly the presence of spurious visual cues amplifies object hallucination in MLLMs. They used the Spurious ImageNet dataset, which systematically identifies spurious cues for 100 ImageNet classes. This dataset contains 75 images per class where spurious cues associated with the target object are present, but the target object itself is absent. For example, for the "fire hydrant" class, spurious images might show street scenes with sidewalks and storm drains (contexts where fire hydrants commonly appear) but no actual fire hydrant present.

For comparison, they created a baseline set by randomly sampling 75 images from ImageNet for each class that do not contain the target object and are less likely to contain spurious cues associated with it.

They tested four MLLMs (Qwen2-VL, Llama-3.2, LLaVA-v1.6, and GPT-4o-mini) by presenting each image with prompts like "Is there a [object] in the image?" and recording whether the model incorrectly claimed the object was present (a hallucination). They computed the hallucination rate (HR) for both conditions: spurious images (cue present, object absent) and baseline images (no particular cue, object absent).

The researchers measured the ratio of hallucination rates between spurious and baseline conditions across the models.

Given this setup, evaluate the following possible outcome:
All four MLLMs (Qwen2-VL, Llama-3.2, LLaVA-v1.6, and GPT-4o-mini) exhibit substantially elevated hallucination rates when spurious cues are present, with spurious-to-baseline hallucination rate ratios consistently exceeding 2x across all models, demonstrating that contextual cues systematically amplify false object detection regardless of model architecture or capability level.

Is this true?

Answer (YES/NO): YES